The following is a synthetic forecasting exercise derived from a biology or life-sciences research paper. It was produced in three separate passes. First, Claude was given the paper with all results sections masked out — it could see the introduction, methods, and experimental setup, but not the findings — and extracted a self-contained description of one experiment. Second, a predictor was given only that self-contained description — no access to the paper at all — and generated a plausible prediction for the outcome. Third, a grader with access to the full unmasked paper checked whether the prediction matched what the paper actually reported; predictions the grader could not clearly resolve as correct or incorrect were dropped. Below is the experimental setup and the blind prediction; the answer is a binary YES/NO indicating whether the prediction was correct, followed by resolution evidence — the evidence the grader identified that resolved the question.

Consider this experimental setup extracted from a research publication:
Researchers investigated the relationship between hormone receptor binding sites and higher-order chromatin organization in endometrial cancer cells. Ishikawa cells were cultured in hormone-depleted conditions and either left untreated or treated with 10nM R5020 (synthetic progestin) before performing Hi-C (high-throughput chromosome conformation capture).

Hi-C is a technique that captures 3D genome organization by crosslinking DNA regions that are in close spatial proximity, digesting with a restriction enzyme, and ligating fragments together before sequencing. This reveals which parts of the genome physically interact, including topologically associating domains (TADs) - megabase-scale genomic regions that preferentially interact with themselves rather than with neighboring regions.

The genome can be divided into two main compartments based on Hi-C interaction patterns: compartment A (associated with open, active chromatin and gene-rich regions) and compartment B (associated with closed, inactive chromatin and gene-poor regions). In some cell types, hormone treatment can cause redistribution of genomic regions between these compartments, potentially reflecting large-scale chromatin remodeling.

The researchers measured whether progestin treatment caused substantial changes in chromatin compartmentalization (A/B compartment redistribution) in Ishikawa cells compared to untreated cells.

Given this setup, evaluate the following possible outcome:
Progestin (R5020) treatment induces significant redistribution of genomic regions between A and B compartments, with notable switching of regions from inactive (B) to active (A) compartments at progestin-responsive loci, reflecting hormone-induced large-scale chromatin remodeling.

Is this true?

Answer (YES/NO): NO